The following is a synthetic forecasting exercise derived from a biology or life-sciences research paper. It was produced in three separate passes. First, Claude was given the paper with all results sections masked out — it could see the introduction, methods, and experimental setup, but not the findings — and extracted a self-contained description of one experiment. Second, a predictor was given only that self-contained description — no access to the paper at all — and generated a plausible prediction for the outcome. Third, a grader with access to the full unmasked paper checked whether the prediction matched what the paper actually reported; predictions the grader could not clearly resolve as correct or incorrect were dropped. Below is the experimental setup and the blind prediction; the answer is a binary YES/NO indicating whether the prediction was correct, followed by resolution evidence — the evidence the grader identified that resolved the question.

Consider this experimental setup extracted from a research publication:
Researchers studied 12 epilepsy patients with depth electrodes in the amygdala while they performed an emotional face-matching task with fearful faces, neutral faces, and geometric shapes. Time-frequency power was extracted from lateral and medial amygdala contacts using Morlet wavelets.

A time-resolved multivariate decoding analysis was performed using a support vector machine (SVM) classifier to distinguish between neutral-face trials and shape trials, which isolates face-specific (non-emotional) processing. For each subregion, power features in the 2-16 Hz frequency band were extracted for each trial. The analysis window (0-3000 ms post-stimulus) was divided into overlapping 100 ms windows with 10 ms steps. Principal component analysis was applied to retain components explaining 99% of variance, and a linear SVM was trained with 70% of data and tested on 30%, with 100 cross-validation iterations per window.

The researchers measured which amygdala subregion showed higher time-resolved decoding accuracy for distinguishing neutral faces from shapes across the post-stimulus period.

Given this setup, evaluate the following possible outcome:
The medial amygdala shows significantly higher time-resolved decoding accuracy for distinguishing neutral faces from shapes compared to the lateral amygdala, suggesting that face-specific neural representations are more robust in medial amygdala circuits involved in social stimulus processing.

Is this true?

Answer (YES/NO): YES